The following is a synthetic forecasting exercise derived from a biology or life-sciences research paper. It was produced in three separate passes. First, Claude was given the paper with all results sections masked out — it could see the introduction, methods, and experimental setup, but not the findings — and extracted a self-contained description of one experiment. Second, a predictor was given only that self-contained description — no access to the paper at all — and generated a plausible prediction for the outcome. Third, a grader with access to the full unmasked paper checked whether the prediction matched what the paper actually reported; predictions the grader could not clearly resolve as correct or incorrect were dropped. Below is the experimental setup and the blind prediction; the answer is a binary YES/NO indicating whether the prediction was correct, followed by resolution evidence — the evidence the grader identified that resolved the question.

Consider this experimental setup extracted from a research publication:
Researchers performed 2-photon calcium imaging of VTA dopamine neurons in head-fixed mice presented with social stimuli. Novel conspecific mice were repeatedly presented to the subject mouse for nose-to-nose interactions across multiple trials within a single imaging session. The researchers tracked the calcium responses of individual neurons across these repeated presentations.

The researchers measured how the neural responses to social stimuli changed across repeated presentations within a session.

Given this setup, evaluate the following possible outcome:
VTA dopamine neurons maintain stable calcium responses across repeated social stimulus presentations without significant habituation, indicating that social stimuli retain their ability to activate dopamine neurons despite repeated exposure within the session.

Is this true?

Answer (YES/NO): NO